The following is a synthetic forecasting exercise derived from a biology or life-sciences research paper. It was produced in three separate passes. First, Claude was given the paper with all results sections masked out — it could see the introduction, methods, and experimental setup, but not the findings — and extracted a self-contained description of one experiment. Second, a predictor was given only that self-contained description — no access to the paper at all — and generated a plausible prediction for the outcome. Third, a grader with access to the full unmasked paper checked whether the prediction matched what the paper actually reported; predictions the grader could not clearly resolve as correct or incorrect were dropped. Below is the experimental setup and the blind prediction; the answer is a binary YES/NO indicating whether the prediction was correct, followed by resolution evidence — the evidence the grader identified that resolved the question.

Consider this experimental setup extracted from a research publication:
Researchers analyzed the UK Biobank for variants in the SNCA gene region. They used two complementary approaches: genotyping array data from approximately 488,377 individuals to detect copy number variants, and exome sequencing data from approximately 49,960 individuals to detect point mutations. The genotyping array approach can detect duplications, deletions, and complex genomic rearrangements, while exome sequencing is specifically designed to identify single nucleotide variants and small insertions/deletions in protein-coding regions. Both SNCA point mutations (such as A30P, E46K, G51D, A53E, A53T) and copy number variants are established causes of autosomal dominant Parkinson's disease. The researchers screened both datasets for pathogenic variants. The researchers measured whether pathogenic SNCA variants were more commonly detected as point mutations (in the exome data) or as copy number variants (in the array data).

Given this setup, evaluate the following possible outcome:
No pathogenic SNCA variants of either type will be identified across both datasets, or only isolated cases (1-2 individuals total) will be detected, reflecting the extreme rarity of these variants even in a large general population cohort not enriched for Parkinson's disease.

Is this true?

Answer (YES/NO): NO